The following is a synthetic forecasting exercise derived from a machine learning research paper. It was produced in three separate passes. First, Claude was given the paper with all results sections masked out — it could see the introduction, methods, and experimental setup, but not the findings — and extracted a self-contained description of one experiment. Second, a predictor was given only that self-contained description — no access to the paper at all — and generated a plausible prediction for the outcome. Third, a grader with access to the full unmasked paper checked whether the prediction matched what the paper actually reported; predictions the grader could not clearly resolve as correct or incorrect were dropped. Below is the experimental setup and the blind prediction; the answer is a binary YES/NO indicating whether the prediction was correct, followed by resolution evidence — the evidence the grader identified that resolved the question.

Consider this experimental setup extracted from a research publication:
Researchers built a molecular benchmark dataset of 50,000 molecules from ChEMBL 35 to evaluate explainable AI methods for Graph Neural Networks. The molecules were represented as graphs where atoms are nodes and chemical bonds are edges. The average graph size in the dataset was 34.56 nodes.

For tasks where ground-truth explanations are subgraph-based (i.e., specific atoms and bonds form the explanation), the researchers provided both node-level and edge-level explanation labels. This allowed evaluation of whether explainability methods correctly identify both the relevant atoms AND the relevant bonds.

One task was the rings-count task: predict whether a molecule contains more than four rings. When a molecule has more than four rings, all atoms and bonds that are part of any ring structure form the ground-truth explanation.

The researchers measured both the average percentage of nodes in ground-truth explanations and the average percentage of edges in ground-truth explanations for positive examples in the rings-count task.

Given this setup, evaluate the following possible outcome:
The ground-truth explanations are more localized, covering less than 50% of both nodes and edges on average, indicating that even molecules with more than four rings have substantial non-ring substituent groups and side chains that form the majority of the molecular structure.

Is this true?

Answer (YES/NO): NO